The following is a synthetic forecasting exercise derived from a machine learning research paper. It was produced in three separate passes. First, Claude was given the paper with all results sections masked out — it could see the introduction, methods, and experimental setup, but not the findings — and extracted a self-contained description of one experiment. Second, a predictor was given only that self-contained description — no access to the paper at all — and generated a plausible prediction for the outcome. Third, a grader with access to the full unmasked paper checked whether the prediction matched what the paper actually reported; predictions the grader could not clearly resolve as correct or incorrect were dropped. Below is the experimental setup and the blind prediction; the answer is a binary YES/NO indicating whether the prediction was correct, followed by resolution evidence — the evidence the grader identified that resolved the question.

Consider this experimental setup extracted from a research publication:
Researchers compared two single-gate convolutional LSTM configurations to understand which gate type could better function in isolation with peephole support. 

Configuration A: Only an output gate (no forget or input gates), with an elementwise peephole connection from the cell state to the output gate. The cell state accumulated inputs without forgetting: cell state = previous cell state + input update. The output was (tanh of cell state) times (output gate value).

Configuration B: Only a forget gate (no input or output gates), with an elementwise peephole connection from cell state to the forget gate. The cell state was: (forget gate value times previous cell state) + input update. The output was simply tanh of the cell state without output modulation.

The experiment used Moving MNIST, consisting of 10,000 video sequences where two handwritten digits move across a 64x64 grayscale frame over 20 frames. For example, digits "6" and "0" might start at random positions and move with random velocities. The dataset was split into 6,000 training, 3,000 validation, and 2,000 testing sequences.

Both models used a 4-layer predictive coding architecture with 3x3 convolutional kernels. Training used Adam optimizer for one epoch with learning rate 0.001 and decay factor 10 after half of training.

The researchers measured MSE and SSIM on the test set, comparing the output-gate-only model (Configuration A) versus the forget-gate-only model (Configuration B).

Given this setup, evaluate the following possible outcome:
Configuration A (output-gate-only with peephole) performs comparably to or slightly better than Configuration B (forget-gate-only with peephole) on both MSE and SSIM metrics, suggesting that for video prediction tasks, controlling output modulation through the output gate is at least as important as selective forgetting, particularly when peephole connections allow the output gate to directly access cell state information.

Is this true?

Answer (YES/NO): NO